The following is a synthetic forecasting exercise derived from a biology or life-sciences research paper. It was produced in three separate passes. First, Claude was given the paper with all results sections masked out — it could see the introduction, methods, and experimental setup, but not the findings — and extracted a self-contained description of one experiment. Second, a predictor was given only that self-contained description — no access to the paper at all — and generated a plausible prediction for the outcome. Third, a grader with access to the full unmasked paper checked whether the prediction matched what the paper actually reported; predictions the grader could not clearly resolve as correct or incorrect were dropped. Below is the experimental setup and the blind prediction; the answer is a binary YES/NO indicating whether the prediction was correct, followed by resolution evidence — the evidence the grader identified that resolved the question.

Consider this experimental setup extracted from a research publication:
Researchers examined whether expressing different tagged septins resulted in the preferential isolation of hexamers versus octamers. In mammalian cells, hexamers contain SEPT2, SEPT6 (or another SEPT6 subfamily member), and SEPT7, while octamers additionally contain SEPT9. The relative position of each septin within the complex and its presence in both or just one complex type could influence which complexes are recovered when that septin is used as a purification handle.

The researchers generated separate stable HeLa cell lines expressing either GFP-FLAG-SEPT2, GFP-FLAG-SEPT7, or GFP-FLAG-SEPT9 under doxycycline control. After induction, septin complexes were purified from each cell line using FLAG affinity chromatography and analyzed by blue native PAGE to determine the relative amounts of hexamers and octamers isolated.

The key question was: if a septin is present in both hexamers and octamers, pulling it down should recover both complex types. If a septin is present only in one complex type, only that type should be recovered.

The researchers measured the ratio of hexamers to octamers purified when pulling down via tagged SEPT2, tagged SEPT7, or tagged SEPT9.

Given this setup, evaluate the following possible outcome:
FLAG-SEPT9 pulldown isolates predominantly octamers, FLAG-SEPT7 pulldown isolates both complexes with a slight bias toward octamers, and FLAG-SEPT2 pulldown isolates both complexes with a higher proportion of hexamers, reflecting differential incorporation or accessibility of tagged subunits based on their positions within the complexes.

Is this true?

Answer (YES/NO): NO